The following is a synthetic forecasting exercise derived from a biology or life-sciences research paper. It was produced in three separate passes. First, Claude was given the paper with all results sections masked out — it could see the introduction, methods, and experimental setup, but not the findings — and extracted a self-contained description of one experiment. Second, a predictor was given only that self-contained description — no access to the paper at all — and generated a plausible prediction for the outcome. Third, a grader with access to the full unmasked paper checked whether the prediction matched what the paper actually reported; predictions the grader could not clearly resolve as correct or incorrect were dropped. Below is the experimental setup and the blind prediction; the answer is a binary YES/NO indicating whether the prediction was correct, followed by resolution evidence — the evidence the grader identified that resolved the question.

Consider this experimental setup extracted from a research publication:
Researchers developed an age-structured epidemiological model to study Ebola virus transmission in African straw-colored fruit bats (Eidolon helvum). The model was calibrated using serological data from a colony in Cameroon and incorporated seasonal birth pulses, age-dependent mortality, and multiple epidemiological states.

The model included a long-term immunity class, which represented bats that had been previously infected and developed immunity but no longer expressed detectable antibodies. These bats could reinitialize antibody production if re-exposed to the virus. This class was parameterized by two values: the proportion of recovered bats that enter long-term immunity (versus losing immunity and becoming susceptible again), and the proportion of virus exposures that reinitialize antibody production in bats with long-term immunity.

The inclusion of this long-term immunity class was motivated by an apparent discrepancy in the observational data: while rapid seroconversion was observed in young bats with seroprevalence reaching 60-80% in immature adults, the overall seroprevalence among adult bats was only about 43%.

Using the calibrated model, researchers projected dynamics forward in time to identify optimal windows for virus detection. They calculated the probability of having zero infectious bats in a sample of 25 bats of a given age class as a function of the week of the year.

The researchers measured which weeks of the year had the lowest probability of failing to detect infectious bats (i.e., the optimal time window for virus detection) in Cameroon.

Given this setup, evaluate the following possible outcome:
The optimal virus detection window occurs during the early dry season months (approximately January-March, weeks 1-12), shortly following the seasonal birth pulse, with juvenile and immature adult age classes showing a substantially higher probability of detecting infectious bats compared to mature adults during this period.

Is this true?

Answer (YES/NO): NO